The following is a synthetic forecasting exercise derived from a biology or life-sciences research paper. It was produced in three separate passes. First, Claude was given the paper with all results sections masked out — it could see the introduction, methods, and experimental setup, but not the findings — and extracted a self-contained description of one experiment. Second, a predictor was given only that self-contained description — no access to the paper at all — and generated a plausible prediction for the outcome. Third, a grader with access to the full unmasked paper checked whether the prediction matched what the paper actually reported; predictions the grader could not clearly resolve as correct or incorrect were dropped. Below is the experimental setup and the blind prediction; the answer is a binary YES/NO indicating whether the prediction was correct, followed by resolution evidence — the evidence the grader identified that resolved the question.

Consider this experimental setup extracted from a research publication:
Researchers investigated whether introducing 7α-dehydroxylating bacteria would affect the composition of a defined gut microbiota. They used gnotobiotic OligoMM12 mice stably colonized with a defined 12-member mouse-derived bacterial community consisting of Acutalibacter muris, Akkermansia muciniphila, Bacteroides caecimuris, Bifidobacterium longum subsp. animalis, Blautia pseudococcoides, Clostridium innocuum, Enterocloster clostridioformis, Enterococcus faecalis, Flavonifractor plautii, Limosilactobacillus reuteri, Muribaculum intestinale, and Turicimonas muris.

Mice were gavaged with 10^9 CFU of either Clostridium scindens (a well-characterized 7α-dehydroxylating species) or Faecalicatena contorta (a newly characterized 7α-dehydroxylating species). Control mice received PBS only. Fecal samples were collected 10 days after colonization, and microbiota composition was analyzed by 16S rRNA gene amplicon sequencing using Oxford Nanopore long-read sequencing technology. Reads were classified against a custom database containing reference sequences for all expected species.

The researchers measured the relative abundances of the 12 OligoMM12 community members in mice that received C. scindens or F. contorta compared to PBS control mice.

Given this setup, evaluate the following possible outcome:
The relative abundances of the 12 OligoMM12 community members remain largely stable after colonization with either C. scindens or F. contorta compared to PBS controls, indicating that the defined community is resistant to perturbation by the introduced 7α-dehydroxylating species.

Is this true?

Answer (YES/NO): YES